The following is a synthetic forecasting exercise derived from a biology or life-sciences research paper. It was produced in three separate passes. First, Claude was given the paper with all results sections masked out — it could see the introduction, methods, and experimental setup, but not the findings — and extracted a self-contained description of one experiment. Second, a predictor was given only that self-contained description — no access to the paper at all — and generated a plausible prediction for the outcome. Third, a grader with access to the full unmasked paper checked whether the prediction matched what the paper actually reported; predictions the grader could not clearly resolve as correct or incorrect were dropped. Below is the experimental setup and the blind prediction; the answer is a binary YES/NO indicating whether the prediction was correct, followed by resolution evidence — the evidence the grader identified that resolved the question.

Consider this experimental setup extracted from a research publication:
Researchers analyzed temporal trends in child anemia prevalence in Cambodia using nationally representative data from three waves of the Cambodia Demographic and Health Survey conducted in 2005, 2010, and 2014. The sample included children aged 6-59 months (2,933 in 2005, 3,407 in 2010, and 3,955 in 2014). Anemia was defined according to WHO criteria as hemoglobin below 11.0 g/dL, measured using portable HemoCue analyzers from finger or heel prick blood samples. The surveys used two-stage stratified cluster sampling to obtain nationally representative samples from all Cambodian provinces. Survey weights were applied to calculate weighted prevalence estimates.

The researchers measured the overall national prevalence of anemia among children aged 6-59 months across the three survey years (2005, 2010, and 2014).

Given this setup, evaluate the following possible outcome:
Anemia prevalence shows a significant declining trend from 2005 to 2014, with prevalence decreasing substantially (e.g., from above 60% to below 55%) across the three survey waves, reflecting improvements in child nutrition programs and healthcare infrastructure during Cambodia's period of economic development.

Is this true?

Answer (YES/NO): NO